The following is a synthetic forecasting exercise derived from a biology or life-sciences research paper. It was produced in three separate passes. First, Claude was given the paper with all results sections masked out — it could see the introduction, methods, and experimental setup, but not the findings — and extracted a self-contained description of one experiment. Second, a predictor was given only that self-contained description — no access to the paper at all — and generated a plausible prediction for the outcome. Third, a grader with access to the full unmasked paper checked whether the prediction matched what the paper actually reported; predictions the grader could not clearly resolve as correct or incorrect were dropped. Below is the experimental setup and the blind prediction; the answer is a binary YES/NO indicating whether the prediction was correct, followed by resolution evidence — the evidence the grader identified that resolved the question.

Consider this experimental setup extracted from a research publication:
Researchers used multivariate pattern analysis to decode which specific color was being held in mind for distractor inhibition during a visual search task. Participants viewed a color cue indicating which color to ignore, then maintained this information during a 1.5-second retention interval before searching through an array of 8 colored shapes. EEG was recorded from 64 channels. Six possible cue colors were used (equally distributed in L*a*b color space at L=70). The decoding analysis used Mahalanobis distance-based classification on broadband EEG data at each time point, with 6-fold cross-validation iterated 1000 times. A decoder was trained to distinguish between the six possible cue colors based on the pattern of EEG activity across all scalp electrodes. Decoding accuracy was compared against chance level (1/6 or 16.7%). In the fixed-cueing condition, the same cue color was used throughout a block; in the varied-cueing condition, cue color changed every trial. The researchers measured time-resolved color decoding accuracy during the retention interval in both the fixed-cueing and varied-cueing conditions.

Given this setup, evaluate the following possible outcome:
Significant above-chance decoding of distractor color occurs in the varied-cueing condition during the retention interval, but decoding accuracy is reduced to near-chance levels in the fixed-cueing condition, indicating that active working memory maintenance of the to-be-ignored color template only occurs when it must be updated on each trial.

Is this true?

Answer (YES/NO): NO